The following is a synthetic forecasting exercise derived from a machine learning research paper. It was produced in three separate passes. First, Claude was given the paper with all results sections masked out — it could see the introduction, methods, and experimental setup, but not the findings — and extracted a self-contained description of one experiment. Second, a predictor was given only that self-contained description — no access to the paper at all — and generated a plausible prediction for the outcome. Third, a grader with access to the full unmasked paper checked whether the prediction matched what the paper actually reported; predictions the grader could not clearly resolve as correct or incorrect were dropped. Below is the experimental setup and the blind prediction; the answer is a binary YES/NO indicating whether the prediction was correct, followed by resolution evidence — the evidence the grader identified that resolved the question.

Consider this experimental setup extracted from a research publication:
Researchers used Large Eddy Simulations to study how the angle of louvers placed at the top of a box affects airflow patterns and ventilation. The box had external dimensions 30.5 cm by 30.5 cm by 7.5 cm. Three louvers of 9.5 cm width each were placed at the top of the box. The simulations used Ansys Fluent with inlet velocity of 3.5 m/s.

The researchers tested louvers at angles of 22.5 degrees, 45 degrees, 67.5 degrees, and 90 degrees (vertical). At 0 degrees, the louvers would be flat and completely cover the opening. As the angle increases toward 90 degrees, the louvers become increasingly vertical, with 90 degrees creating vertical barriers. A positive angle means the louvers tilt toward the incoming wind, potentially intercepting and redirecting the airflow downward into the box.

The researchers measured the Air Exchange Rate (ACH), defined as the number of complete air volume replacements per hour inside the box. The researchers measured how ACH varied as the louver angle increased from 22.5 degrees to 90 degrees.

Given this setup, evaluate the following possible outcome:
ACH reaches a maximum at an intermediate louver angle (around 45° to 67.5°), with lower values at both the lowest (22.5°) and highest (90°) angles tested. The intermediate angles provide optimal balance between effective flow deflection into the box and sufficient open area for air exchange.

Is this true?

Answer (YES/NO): YES